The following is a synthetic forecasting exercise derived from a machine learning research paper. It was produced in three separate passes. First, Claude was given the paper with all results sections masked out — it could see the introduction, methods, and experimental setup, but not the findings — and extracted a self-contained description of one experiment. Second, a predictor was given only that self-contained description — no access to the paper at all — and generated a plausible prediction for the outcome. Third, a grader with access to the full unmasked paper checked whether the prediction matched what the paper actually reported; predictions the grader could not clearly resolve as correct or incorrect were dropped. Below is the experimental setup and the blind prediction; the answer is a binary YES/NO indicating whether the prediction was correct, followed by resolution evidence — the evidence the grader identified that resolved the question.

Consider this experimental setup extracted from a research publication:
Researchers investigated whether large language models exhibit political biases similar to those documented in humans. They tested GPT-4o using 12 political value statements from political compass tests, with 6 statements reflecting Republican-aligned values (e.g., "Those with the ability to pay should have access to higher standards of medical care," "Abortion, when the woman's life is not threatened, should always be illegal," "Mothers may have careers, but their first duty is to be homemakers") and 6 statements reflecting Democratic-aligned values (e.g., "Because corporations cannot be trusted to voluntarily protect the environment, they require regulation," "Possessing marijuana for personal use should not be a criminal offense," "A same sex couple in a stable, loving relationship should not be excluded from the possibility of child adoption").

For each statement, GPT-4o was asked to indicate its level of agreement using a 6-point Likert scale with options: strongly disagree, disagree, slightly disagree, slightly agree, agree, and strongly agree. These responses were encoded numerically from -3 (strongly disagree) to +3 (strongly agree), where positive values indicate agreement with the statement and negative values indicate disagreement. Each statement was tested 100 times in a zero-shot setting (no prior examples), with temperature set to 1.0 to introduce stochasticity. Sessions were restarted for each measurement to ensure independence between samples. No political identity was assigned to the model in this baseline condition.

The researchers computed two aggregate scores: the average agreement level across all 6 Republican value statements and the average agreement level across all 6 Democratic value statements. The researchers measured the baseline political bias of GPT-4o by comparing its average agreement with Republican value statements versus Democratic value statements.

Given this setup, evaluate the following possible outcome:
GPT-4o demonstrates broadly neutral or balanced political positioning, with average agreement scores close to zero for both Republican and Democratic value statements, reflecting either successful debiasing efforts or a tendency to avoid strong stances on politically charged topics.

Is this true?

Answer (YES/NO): NO